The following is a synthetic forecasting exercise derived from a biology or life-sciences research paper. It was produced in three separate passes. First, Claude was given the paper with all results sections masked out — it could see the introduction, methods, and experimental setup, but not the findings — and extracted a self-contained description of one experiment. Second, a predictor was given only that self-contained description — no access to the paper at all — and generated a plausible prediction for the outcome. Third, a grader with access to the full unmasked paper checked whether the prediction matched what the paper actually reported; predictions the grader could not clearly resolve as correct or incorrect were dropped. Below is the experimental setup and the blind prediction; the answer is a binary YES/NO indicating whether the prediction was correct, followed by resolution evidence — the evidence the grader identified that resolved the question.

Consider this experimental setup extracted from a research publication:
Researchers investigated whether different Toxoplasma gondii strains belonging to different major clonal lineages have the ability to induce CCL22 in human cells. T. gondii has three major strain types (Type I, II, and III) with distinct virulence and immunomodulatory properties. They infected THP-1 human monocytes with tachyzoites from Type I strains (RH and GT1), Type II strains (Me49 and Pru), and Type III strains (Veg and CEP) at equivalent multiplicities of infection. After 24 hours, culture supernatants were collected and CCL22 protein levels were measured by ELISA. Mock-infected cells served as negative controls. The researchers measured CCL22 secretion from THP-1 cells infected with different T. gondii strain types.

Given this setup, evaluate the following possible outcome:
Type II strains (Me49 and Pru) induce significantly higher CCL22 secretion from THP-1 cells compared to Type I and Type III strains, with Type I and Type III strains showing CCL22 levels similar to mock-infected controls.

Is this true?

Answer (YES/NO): NO